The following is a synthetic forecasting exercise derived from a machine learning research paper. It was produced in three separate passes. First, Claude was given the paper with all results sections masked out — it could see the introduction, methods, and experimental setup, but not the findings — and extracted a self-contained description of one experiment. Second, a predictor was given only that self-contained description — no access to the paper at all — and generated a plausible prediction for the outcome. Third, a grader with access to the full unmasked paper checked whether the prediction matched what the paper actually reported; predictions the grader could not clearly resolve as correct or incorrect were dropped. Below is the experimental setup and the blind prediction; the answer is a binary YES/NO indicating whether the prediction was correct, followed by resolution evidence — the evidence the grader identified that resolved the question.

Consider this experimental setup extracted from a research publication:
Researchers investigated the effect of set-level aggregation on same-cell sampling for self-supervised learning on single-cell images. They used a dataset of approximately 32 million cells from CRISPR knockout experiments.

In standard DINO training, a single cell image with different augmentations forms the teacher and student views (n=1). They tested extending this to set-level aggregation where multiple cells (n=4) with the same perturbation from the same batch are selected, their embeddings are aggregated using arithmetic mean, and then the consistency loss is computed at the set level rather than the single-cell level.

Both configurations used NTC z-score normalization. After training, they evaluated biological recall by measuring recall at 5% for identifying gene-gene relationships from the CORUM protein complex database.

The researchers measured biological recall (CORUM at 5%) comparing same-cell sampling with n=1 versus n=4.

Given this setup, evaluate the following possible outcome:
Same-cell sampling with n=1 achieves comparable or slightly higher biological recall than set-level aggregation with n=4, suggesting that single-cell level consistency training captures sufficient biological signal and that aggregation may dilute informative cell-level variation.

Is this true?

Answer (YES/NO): YES